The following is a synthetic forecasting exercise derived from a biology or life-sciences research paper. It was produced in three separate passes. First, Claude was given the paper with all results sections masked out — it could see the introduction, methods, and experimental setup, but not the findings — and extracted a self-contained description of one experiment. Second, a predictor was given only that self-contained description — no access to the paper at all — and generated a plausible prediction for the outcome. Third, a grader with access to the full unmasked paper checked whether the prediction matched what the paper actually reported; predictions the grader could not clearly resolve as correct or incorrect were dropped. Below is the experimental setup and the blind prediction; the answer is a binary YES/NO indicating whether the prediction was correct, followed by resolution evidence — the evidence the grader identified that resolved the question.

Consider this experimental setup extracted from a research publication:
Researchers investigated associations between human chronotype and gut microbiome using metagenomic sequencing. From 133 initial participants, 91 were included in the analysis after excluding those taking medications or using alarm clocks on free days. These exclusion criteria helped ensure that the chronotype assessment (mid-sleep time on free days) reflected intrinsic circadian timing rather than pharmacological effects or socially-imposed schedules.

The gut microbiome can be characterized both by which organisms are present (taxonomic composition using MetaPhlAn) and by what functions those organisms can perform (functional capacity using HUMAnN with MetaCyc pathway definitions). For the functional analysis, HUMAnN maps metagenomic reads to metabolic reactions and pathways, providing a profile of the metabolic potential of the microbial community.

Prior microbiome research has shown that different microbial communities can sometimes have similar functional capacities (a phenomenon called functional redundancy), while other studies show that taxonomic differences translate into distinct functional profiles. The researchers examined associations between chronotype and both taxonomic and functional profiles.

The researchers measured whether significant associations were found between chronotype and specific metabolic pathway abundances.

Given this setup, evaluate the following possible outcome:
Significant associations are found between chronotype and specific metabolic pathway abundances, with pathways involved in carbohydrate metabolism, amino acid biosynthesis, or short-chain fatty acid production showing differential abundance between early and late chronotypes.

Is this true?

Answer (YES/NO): YES